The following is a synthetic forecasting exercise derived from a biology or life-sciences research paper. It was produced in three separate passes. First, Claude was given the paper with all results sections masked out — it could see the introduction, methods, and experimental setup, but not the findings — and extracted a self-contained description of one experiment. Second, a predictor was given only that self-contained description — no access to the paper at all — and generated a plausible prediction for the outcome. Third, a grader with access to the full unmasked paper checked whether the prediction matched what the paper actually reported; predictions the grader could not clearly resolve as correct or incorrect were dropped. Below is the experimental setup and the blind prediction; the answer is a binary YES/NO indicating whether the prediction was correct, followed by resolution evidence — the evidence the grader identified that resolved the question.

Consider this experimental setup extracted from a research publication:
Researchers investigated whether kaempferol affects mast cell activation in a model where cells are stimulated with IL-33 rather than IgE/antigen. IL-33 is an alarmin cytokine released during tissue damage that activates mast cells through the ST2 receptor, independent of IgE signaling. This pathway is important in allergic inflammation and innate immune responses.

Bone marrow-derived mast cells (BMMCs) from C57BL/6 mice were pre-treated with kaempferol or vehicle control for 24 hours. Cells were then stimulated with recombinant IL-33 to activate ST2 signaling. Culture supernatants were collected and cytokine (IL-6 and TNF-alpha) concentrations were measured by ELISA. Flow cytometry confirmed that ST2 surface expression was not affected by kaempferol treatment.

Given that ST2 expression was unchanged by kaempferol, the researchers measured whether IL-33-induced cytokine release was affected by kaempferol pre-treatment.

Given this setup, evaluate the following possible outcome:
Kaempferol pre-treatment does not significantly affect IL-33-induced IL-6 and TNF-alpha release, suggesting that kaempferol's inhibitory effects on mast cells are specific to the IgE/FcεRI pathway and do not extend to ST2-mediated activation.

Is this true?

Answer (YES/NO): NO